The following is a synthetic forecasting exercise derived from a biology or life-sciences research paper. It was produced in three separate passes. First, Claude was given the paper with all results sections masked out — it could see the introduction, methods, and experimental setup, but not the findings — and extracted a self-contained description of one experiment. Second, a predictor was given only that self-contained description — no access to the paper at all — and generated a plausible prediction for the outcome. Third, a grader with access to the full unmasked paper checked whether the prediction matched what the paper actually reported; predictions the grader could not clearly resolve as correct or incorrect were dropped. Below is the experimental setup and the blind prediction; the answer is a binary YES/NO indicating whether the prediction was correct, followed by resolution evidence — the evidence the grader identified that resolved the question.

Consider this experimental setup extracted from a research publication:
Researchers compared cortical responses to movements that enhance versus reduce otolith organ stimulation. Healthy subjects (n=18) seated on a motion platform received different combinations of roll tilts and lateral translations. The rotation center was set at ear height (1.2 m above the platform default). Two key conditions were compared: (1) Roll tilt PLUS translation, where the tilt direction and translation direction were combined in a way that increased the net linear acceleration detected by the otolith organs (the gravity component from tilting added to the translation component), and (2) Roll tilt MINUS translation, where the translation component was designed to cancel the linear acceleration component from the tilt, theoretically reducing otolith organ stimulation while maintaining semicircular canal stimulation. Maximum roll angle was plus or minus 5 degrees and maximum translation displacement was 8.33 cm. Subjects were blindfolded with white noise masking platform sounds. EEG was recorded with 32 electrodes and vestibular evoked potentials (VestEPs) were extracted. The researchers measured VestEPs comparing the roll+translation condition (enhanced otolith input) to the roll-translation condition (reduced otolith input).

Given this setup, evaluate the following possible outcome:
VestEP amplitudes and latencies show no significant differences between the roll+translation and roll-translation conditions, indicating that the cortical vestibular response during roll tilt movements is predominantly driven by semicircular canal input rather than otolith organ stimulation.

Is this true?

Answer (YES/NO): NO